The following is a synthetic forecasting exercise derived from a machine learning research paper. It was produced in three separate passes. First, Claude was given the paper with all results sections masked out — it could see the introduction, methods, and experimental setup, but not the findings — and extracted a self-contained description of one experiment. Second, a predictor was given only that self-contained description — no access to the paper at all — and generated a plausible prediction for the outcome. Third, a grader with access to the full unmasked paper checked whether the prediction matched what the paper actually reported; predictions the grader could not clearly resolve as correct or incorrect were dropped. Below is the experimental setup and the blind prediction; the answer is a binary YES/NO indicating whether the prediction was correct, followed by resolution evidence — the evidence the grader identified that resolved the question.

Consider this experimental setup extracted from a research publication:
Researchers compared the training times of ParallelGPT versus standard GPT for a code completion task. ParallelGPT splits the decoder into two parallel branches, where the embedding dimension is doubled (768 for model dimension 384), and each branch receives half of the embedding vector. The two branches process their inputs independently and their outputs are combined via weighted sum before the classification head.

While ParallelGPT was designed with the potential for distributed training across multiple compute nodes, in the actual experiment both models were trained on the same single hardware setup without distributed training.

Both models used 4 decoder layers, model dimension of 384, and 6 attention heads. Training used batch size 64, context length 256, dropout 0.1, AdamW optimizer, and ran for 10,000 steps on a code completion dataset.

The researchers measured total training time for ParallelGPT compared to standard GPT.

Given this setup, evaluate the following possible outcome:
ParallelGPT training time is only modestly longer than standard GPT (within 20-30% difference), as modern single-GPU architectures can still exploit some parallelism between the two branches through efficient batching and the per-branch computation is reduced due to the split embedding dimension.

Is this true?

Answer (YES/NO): NO